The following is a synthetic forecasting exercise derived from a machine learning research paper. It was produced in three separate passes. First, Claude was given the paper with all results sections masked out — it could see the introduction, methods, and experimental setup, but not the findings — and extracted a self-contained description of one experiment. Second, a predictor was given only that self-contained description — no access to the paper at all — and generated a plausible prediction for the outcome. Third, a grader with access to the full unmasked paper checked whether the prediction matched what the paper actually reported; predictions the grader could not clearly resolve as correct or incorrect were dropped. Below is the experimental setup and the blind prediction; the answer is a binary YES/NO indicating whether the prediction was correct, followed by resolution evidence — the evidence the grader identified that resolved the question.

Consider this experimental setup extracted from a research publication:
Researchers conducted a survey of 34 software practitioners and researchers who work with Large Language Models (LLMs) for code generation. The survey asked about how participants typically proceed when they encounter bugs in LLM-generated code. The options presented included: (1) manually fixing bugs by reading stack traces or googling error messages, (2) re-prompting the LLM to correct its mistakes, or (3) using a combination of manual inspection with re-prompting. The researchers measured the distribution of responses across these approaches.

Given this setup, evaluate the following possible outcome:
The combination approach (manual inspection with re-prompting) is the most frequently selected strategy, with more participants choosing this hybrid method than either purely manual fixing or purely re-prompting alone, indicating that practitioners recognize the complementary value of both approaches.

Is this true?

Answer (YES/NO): YES